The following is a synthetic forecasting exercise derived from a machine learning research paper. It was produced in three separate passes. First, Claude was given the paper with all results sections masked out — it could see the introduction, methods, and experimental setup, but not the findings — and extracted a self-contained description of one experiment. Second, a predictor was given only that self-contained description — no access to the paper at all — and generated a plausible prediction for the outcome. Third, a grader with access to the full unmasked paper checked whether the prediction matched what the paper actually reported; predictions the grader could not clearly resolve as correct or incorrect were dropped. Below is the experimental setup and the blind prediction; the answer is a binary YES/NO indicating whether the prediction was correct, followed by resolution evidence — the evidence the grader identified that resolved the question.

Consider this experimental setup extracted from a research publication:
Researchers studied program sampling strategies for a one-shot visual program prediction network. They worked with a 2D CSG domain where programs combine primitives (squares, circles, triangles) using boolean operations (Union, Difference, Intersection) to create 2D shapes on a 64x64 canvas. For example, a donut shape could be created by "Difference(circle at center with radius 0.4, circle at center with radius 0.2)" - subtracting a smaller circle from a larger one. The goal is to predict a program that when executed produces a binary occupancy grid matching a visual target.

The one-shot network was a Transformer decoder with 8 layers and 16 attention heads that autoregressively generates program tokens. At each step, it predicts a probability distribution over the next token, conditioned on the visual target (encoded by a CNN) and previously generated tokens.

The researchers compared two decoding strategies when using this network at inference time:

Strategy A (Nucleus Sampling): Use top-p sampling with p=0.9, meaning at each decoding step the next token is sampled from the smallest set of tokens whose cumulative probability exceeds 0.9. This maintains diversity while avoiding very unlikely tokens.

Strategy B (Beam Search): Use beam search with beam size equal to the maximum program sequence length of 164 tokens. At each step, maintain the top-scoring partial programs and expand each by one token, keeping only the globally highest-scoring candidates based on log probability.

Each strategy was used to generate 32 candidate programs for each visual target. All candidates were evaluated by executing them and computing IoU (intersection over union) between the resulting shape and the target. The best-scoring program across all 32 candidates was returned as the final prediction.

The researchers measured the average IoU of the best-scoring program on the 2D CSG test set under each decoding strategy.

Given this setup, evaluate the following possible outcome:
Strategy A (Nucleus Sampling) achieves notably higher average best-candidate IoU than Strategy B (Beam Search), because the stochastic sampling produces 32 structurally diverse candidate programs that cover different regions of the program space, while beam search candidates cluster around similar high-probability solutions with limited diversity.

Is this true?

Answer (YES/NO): YES